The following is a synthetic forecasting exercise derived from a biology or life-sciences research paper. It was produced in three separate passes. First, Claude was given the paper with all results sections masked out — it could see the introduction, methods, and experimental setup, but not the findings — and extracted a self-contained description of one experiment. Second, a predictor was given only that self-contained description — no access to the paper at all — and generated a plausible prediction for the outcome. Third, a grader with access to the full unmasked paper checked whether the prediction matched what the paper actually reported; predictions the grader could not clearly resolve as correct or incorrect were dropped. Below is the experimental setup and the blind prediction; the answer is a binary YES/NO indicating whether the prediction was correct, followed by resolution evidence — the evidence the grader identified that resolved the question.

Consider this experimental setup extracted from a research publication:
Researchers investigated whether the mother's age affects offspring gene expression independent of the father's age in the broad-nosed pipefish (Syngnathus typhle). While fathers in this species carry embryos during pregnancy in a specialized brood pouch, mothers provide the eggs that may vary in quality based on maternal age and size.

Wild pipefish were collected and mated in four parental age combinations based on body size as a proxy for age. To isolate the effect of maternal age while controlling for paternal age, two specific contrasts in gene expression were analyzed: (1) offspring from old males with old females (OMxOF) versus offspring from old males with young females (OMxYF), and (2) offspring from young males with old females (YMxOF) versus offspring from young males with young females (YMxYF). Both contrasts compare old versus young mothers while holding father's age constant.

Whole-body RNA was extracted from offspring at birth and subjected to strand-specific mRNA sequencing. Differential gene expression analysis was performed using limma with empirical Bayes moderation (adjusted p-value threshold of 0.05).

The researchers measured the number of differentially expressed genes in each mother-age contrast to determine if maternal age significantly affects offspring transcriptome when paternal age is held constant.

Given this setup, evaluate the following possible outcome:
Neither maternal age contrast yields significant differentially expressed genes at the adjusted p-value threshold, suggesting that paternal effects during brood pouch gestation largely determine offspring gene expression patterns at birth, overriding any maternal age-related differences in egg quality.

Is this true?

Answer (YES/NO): NO